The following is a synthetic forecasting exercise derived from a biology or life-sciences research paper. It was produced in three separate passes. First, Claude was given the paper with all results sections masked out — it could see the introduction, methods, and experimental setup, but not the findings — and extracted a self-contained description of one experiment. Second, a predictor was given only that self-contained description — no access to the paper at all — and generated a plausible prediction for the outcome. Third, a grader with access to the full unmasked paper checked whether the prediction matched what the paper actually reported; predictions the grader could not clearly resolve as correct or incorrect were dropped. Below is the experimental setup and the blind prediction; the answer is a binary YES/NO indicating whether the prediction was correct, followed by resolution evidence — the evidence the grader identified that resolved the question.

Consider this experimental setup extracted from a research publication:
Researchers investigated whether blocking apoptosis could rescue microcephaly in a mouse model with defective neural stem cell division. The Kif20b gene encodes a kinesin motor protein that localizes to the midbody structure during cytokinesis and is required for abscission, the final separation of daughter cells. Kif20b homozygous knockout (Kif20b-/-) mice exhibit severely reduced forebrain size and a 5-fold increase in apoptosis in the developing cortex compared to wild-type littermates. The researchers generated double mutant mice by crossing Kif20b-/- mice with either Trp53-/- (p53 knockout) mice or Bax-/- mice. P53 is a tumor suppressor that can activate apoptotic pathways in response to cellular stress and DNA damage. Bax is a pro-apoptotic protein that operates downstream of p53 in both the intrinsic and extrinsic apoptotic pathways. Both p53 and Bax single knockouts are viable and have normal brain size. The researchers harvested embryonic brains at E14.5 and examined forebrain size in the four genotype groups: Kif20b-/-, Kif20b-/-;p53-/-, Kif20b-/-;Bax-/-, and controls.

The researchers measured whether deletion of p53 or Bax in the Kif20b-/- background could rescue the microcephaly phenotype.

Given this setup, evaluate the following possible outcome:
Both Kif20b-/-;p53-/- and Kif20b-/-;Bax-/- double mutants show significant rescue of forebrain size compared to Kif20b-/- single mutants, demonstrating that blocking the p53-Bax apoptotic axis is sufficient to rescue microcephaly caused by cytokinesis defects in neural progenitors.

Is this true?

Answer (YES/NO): NO